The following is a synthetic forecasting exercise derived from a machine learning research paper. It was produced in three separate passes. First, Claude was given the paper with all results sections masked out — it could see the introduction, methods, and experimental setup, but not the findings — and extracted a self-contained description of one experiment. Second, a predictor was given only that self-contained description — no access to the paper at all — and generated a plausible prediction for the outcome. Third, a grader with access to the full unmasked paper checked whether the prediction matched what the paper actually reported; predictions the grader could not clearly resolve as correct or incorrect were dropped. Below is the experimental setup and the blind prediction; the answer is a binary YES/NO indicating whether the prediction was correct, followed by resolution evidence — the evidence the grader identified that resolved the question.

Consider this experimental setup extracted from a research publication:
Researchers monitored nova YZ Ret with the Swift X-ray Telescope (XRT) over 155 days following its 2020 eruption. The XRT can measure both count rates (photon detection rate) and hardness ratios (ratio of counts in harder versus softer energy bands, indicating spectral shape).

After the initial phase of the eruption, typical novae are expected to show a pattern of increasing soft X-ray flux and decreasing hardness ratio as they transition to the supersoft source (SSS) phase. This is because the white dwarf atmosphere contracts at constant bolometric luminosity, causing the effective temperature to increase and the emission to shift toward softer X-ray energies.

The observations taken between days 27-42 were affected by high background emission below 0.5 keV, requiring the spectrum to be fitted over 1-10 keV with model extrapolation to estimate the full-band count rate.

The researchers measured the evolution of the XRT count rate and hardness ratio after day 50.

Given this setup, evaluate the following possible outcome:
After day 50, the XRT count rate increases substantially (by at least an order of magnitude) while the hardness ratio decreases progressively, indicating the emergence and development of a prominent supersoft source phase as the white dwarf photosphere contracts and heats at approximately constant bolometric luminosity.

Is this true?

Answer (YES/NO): NO